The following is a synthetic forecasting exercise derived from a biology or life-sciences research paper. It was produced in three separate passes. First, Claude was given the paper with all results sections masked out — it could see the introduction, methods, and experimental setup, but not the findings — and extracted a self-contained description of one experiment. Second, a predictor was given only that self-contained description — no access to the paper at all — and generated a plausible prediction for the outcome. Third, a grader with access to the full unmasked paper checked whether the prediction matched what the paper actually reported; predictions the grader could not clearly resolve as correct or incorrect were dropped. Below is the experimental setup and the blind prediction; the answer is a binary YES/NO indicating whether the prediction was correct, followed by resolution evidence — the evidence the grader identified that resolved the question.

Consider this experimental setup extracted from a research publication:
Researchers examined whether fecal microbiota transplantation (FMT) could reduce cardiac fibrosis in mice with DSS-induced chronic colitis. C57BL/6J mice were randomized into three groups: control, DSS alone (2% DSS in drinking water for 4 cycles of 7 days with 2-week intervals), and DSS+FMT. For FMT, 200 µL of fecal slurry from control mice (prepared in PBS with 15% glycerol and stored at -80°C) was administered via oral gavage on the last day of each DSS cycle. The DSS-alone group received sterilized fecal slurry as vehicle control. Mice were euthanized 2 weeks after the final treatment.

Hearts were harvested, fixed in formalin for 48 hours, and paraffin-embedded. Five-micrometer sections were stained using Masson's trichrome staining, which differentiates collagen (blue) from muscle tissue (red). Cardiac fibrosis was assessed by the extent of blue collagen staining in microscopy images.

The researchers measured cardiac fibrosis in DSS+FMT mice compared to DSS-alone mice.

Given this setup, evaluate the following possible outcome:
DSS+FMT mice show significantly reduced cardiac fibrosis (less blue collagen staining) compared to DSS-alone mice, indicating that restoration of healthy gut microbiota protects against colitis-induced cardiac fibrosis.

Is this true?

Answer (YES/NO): YES